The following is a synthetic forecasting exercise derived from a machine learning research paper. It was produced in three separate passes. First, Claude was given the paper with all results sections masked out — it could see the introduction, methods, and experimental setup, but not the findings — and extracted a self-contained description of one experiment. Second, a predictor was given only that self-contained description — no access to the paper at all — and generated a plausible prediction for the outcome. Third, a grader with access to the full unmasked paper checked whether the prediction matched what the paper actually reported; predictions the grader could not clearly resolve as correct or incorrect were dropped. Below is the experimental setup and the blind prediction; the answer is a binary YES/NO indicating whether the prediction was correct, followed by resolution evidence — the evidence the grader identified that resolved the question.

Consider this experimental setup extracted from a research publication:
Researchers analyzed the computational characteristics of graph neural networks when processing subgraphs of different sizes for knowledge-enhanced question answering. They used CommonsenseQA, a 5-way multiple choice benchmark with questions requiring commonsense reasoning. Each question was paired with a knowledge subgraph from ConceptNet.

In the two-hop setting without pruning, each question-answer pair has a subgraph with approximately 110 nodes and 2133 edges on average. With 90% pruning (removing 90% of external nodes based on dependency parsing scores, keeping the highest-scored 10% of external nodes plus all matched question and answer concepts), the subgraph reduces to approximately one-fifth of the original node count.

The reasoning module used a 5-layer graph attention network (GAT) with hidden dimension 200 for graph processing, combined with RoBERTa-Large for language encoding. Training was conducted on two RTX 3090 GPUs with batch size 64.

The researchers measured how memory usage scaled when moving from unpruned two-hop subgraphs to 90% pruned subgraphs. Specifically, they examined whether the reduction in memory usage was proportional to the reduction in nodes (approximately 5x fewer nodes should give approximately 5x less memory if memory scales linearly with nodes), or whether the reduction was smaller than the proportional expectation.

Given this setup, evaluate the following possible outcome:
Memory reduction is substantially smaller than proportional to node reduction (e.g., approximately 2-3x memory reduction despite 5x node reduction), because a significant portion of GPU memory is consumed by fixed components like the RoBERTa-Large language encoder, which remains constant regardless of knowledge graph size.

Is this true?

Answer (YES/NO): NO